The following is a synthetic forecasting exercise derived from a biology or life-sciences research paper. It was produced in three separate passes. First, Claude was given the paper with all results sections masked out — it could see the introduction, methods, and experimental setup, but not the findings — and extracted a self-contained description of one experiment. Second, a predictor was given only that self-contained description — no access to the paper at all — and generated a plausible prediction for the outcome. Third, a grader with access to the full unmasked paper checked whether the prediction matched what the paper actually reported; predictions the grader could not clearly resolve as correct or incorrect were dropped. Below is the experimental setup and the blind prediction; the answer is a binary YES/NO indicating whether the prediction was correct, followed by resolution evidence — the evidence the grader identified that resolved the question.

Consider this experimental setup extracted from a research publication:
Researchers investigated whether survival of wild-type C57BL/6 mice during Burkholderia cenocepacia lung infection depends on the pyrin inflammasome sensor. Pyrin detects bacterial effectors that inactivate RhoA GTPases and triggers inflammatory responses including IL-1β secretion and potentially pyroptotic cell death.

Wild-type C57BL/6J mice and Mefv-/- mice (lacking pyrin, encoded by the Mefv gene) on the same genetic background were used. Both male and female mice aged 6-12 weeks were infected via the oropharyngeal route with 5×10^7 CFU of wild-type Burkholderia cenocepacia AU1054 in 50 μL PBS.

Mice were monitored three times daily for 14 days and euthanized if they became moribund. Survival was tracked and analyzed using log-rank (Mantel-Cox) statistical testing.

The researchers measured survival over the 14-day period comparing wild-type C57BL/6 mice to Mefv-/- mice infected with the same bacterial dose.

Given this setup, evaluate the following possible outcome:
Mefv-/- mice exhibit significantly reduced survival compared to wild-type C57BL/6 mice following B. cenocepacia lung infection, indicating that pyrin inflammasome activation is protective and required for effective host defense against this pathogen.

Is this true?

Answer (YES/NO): NO